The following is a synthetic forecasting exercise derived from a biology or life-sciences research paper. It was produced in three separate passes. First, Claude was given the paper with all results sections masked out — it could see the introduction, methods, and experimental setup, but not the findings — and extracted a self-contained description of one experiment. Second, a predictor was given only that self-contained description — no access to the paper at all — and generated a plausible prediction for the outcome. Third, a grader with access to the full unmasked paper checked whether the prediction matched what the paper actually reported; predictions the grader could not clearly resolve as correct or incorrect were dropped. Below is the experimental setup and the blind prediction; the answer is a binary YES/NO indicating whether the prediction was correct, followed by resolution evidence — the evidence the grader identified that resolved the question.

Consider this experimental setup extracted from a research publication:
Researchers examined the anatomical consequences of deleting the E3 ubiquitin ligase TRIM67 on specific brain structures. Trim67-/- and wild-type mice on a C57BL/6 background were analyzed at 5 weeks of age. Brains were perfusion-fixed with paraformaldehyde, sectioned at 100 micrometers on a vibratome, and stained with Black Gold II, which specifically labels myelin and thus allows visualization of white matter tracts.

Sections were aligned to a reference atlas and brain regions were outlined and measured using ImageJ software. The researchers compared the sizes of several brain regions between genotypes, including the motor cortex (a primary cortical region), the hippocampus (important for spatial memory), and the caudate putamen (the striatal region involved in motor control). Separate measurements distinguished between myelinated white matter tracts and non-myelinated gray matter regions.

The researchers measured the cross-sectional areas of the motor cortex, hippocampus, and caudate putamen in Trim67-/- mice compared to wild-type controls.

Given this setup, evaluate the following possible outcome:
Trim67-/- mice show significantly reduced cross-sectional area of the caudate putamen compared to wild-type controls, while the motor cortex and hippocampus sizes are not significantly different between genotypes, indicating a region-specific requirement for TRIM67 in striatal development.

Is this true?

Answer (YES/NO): NO